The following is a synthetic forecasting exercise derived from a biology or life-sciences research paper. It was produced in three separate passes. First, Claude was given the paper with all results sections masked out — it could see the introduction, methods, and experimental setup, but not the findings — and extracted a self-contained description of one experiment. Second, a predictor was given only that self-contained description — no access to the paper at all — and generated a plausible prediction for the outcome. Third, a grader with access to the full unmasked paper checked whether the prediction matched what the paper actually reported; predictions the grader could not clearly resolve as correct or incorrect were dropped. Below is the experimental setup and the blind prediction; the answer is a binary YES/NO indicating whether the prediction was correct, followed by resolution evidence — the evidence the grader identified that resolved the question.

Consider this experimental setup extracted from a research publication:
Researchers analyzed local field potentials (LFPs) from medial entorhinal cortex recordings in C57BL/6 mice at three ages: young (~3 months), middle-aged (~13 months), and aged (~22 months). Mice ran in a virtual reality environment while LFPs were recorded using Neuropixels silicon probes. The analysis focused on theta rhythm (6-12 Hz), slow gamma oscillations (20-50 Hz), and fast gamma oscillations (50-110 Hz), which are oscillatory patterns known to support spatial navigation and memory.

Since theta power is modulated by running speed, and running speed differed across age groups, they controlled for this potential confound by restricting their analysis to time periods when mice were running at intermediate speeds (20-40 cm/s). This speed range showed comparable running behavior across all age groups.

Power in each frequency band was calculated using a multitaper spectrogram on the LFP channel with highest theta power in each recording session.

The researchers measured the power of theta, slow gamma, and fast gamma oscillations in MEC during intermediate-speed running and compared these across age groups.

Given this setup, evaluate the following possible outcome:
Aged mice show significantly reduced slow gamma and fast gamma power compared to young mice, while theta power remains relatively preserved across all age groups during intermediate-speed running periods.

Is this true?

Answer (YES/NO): NO